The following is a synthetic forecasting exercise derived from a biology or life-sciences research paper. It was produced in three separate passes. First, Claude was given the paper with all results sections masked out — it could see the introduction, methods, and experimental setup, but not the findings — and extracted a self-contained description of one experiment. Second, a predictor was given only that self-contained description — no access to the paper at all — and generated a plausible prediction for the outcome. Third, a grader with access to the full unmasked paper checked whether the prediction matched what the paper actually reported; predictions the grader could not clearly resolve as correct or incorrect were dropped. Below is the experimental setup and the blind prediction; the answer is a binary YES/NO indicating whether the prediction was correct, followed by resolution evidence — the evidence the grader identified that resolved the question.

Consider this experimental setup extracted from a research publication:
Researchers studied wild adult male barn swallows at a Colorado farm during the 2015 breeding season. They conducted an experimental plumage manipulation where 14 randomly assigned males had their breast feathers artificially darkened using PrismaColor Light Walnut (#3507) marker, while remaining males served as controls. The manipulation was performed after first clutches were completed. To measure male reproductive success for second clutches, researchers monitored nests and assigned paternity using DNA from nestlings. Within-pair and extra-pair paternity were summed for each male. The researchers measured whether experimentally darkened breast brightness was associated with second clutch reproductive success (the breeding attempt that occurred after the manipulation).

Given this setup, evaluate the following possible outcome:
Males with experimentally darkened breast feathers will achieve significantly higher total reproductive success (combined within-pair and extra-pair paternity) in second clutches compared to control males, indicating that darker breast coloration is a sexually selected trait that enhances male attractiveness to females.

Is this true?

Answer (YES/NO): NO